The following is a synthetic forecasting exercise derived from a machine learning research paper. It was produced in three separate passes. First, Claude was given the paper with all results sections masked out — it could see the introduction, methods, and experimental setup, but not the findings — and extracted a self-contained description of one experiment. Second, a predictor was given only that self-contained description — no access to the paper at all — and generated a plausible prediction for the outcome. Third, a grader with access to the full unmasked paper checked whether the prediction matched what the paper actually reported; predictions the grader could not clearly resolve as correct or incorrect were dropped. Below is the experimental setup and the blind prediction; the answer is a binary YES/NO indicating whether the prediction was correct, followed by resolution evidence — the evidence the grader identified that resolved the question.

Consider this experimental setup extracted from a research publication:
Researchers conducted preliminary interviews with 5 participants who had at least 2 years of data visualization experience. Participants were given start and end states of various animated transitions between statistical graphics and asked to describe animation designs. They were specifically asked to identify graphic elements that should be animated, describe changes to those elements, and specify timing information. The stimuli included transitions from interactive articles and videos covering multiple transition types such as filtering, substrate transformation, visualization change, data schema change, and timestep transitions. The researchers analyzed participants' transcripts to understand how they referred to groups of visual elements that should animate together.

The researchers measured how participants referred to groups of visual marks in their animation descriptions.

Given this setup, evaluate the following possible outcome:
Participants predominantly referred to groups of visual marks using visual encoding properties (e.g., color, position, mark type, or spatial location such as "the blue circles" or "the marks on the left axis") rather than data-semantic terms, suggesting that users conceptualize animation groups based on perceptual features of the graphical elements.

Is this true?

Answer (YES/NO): NO